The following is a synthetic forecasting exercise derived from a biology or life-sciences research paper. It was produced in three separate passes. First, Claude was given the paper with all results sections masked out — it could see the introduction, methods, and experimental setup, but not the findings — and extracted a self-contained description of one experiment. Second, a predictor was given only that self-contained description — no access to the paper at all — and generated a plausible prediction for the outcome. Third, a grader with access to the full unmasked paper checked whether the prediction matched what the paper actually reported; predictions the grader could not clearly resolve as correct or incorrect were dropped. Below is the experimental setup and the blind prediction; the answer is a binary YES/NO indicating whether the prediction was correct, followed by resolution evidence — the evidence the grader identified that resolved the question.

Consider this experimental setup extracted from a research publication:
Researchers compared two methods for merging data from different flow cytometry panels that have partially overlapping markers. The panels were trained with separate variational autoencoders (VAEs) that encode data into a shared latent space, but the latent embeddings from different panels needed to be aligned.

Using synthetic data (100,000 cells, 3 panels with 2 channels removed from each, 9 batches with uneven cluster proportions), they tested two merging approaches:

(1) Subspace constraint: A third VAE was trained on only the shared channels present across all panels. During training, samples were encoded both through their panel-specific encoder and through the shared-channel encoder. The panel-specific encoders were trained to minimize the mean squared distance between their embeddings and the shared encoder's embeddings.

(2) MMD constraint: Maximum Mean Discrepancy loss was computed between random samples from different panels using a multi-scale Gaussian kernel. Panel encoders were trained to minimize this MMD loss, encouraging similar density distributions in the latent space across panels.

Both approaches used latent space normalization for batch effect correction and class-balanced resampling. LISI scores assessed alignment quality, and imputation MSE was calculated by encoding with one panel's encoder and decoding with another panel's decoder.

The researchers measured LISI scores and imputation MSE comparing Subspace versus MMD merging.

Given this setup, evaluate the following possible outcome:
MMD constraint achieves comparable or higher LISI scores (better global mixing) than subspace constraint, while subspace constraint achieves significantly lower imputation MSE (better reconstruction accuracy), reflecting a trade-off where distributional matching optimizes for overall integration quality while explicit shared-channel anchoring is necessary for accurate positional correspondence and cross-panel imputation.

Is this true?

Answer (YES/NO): NO